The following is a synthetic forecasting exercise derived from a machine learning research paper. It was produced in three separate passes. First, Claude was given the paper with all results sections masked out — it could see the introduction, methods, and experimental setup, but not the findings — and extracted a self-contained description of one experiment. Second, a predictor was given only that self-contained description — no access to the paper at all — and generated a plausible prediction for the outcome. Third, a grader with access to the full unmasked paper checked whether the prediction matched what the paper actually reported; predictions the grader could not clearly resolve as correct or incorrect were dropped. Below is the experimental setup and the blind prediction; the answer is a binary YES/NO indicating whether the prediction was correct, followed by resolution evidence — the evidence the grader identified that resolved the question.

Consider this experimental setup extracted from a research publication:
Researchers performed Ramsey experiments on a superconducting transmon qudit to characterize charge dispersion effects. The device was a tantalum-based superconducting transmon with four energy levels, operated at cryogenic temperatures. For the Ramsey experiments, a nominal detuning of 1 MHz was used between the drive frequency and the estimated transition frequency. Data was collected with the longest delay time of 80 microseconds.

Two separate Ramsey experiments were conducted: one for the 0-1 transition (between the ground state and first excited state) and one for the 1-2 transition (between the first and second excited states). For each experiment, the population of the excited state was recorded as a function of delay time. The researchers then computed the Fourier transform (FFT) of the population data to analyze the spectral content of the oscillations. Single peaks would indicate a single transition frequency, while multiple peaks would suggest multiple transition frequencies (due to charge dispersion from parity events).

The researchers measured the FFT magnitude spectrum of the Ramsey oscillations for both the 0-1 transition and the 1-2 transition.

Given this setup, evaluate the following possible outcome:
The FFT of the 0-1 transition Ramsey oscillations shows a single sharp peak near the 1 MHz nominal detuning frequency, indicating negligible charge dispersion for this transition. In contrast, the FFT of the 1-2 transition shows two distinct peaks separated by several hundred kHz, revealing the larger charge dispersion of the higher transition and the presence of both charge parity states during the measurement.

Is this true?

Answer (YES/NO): YES